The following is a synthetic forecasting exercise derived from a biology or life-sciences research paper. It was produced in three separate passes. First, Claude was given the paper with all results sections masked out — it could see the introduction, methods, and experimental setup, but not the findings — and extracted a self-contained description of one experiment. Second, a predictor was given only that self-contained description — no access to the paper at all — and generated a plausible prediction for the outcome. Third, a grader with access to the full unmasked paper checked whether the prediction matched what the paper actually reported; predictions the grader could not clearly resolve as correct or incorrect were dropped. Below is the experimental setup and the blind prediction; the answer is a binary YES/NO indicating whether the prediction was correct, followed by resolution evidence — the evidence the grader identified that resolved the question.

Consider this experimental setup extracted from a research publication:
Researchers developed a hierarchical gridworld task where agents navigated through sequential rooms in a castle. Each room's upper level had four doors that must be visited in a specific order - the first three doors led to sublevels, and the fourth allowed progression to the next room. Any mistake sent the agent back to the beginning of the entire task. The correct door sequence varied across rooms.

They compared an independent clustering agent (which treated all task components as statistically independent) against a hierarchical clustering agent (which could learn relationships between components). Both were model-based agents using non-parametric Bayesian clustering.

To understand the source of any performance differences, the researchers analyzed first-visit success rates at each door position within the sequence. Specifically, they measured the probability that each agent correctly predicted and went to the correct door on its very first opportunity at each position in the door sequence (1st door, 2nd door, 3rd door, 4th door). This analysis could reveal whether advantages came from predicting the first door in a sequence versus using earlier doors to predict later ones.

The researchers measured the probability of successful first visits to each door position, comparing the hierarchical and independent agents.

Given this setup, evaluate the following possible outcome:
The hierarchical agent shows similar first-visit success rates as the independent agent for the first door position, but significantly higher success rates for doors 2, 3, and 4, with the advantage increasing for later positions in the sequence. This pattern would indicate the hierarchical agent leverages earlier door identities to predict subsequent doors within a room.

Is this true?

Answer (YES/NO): NO